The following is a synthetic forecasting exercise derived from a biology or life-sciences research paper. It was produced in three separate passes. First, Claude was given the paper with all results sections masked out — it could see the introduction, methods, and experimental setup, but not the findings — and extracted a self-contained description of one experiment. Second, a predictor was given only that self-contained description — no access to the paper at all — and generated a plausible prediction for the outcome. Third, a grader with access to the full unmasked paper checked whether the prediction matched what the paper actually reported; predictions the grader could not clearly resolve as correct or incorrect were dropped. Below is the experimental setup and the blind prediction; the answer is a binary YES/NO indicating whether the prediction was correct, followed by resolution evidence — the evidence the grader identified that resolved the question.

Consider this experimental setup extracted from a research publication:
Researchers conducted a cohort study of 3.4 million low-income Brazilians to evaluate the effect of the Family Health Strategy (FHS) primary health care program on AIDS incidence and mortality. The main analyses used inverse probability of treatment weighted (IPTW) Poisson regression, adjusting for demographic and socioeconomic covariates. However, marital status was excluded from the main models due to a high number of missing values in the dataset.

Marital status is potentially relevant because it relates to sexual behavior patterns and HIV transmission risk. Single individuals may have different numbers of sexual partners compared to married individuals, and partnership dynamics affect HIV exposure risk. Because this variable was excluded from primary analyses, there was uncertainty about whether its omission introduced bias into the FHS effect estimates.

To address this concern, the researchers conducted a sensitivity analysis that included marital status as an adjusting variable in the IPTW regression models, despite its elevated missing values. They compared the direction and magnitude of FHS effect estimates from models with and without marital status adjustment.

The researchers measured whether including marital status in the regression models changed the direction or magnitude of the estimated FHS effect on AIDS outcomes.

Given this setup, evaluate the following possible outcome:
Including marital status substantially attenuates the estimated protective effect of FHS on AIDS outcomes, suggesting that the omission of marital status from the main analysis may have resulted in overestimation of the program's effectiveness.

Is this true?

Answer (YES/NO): NO